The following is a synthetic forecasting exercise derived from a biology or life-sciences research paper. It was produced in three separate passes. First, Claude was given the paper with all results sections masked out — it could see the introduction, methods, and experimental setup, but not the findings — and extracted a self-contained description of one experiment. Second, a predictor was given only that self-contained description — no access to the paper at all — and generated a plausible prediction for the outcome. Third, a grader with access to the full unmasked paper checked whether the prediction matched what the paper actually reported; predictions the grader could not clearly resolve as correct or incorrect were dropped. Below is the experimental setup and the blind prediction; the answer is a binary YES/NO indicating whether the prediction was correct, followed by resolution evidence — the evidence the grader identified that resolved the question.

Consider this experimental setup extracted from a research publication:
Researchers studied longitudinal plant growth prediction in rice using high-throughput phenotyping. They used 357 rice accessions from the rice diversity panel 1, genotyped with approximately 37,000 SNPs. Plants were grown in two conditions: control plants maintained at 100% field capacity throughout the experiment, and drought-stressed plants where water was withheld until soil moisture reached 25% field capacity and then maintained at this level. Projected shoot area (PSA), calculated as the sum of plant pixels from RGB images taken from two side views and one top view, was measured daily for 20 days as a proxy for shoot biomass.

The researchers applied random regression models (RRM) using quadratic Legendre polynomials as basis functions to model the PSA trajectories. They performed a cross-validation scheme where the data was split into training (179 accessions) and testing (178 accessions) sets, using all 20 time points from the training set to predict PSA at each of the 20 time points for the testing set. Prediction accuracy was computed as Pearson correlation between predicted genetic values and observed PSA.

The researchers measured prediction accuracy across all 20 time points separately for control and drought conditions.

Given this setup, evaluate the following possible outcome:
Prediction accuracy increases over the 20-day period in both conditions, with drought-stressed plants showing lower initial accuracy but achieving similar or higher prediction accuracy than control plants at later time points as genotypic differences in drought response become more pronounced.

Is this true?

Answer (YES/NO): NO